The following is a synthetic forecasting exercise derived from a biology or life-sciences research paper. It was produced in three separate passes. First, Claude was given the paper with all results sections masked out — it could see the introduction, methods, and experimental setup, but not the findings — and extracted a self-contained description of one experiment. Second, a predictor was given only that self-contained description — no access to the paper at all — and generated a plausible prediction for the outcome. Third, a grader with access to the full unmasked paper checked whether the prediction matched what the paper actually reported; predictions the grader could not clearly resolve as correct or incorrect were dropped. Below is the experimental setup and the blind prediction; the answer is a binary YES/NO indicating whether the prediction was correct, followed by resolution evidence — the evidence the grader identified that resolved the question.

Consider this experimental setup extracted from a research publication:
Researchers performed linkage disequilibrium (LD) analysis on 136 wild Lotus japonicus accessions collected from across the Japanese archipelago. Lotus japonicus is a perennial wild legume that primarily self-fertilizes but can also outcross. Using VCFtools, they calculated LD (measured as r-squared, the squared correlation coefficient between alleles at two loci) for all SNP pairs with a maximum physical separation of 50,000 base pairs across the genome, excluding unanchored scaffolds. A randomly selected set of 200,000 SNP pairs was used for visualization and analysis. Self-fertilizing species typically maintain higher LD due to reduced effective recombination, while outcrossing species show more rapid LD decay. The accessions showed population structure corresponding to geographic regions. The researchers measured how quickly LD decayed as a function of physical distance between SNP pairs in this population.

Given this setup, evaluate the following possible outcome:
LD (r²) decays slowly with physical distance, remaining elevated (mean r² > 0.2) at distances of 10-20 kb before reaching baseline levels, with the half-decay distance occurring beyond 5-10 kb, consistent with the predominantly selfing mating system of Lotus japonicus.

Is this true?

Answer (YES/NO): NO